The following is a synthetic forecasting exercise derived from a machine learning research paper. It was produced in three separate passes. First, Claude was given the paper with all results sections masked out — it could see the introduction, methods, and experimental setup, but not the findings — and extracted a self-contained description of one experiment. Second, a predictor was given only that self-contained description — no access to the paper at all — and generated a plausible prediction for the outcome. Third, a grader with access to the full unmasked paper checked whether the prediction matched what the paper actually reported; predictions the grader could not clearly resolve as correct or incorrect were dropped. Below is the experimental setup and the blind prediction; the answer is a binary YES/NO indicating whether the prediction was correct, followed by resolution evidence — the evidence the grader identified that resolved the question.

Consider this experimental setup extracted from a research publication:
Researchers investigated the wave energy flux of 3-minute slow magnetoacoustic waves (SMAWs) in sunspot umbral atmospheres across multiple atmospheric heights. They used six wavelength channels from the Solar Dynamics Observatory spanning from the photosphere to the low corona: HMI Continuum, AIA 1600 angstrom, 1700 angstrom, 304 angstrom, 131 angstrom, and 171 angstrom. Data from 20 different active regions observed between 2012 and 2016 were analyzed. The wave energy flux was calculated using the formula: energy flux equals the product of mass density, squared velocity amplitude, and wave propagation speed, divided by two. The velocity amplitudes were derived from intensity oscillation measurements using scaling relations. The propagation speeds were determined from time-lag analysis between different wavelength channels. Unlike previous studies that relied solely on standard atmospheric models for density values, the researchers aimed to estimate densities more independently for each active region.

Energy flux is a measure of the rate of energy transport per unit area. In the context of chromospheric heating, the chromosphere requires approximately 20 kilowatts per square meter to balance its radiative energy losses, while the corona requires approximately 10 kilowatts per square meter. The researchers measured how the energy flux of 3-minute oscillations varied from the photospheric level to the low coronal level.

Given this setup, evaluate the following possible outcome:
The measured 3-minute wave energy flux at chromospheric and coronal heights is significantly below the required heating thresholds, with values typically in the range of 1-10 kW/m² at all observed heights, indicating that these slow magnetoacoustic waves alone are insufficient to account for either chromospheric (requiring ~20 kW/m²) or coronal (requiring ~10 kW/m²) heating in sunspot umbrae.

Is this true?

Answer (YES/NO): NO